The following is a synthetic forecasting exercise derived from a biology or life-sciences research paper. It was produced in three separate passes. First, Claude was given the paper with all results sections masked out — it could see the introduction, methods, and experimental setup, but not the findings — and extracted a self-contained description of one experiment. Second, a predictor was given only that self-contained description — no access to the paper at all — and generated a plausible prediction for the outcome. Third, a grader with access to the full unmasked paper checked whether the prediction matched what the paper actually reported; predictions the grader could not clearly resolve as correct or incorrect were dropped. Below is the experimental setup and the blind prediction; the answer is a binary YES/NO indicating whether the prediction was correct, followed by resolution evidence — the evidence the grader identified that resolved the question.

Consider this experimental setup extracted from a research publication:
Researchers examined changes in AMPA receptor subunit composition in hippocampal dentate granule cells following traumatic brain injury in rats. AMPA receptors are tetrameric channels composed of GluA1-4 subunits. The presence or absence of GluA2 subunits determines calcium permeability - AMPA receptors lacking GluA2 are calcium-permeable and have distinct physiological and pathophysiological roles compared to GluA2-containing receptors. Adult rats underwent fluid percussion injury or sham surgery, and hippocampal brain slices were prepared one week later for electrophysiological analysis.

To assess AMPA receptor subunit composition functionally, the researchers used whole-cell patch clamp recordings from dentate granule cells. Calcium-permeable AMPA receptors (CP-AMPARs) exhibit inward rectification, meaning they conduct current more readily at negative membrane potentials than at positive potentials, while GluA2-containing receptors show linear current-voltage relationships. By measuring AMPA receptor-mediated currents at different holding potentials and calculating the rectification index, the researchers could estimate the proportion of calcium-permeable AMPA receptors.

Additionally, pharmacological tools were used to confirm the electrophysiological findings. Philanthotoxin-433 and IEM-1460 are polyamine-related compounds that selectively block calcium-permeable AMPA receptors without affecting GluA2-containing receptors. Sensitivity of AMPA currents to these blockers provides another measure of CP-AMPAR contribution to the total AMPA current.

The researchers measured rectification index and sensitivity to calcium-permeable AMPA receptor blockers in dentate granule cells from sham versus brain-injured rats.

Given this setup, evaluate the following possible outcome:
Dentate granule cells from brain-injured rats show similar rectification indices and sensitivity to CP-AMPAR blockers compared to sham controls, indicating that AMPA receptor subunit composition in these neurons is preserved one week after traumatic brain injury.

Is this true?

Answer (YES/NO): NO